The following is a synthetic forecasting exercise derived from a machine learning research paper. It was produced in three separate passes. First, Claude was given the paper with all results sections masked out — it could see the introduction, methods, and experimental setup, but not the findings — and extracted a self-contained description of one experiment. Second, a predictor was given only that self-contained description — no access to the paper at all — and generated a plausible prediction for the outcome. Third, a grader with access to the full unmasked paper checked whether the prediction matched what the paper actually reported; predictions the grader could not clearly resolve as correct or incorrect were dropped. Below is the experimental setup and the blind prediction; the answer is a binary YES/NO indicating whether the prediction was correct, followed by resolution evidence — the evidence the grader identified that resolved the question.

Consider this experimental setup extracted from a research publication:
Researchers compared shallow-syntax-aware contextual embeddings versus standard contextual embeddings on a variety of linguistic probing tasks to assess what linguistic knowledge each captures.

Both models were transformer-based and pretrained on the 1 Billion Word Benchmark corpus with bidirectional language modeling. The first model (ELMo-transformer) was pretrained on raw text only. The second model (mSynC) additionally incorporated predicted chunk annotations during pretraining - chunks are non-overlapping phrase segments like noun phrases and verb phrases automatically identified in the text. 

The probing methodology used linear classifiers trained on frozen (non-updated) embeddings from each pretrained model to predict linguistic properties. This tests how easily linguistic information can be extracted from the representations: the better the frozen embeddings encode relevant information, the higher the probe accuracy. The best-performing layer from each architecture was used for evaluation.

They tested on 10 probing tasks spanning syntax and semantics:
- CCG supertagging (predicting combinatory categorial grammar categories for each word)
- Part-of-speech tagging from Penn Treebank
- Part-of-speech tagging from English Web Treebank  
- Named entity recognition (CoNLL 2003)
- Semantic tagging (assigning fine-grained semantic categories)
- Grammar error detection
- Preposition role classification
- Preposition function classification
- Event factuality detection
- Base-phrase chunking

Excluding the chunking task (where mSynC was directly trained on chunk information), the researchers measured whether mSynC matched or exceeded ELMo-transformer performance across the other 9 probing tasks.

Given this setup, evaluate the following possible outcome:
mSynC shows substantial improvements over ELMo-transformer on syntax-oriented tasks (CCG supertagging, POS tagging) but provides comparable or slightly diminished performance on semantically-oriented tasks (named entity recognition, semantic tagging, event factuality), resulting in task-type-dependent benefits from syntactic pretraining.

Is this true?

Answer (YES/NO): NO